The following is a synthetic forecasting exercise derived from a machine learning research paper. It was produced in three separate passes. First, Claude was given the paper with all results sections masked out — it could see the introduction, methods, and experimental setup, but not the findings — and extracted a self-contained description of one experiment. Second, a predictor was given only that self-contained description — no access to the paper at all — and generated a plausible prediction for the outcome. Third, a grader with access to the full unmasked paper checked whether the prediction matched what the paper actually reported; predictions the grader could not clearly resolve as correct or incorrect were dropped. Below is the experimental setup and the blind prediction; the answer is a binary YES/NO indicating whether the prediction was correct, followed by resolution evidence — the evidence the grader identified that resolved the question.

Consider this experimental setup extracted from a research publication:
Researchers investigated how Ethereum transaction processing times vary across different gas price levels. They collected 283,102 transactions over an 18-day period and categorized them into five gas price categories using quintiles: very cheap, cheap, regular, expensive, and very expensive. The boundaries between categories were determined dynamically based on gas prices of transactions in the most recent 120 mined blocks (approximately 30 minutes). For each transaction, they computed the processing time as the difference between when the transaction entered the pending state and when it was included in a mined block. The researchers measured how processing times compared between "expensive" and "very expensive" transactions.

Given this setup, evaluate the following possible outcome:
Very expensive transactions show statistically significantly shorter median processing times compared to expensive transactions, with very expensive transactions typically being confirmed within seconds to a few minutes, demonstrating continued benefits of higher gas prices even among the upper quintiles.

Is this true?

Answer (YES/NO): NO